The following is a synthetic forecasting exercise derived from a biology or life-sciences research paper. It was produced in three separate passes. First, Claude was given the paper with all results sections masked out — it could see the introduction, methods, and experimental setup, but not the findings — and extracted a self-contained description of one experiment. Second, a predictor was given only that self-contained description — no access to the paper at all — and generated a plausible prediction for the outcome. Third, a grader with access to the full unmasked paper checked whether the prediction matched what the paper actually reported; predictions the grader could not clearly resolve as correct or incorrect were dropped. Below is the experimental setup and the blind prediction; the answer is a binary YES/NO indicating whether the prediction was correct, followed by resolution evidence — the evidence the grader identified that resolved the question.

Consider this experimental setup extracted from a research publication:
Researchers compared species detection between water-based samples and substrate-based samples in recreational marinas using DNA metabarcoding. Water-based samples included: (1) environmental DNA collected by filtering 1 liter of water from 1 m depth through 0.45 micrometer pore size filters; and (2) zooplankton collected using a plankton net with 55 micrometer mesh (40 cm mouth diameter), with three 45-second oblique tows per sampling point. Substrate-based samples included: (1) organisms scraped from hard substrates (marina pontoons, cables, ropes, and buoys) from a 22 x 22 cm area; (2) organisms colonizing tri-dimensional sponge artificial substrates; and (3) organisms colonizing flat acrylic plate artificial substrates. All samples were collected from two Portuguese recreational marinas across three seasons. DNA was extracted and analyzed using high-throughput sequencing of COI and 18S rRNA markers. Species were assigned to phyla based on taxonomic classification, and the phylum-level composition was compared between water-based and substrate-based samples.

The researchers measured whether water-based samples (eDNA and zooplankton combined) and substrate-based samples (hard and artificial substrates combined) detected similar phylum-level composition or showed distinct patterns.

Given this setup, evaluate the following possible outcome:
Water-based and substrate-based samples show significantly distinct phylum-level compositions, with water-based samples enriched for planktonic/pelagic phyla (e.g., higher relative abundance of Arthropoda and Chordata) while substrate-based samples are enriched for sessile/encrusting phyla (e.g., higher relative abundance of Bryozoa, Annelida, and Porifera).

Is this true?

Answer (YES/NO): NO